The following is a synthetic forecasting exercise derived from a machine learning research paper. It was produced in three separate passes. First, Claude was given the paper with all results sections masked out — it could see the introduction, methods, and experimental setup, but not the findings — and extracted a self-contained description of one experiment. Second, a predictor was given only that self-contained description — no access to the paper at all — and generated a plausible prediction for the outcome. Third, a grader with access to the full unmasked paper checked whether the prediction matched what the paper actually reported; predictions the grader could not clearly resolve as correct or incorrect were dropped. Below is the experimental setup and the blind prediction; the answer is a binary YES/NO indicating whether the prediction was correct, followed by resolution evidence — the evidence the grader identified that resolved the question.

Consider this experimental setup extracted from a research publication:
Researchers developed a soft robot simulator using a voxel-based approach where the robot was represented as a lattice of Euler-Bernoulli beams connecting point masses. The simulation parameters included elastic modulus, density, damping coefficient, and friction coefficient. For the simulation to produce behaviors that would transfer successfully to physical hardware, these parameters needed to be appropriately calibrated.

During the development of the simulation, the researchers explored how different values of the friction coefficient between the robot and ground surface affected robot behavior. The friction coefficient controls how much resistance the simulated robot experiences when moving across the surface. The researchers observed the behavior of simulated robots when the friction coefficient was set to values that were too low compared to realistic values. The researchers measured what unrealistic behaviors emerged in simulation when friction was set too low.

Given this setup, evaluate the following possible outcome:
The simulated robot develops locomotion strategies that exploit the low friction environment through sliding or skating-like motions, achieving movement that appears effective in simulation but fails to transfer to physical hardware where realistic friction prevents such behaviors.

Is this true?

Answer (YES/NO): YES